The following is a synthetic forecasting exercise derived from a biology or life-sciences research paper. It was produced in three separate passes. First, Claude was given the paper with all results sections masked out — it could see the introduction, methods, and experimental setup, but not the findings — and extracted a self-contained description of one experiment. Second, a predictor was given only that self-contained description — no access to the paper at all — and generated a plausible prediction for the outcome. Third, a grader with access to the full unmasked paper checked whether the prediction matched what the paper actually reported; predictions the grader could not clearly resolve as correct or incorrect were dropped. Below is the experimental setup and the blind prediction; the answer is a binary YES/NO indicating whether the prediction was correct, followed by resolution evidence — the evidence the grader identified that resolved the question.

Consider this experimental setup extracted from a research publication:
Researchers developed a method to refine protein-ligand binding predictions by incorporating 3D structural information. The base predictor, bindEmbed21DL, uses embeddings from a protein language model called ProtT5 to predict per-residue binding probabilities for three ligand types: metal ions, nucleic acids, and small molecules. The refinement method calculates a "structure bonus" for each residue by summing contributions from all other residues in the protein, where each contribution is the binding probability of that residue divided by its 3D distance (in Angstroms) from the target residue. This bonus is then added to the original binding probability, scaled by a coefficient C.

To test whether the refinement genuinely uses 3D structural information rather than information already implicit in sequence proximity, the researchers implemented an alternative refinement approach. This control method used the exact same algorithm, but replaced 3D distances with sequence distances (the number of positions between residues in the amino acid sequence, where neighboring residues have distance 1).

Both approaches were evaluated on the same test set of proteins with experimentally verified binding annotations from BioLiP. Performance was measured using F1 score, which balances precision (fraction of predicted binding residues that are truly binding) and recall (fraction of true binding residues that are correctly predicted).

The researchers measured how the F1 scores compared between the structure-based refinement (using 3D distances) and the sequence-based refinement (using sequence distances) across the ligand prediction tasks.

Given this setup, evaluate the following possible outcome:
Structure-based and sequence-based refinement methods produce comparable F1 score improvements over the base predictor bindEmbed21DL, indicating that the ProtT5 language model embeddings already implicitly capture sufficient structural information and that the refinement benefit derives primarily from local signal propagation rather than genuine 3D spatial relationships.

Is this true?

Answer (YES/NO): NO